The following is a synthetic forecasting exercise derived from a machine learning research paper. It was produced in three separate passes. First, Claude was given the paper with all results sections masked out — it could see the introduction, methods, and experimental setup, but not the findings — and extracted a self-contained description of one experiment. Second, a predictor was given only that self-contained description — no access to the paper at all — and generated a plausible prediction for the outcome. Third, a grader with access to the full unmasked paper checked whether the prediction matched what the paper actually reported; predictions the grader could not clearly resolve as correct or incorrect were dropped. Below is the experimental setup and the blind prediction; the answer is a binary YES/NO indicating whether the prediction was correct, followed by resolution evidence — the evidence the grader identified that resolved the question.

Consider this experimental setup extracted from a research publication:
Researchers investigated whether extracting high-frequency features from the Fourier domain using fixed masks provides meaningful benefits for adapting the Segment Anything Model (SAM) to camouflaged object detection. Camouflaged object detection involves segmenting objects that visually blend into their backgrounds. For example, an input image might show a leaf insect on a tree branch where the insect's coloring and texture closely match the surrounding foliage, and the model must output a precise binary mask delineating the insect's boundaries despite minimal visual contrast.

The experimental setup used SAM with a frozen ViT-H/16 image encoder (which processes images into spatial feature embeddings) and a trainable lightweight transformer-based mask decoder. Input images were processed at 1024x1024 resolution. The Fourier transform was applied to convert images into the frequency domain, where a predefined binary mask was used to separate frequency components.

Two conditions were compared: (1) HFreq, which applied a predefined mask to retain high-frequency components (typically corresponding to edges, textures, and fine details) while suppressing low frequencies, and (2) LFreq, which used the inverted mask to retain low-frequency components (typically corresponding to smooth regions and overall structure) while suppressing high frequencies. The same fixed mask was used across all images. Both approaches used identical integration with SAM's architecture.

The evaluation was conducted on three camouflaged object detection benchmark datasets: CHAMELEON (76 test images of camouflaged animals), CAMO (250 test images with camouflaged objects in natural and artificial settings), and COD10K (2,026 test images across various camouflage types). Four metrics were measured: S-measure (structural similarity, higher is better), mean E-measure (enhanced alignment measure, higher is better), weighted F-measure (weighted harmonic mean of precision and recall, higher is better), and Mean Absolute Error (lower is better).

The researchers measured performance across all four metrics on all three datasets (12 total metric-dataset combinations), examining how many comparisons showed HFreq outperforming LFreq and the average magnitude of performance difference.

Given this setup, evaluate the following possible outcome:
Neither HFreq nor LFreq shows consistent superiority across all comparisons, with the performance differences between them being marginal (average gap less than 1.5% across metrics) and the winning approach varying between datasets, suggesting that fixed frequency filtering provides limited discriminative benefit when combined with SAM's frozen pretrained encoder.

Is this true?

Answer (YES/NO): NO